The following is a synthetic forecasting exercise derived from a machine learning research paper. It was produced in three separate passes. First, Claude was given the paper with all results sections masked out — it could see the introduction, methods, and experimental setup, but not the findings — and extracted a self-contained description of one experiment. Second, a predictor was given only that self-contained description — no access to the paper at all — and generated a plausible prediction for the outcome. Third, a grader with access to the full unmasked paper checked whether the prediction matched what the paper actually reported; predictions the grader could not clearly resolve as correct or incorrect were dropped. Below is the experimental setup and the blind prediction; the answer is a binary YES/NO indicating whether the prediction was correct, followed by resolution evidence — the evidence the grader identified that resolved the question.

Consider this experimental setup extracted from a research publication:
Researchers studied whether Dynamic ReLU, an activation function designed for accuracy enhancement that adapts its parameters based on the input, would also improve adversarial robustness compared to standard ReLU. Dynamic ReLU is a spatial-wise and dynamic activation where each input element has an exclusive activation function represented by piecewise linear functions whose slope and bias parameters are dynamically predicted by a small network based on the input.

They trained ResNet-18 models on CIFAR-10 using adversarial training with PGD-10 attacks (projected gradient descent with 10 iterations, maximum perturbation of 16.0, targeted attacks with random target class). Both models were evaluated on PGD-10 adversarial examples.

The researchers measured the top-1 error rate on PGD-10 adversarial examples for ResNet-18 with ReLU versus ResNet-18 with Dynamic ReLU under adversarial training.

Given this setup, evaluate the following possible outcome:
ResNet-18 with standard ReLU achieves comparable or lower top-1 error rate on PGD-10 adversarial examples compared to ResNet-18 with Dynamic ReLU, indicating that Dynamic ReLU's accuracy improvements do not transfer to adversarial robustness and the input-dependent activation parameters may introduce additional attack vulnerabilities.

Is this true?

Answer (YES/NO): YES